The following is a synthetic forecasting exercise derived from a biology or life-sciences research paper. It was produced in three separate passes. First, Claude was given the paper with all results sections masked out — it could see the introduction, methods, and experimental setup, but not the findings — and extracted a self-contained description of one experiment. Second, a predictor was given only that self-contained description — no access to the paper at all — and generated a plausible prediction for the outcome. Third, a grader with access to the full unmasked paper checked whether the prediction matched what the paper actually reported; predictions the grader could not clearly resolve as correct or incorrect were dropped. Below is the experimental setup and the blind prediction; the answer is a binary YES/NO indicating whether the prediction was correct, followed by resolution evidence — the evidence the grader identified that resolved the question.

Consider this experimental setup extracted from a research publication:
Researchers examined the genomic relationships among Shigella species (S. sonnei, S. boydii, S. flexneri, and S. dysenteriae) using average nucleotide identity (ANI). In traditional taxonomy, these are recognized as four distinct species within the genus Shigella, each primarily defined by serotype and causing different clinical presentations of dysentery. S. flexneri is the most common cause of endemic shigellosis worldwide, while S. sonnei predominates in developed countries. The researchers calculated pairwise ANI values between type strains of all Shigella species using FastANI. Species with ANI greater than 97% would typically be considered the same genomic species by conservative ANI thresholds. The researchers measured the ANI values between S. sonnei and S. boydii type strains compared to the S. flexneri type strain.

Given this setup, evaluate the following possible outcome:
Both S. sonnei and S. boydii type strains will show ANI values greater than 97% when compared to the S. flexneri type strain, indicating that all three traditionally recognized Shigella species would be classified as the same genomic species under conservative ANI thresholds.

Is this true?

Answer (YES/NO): YES